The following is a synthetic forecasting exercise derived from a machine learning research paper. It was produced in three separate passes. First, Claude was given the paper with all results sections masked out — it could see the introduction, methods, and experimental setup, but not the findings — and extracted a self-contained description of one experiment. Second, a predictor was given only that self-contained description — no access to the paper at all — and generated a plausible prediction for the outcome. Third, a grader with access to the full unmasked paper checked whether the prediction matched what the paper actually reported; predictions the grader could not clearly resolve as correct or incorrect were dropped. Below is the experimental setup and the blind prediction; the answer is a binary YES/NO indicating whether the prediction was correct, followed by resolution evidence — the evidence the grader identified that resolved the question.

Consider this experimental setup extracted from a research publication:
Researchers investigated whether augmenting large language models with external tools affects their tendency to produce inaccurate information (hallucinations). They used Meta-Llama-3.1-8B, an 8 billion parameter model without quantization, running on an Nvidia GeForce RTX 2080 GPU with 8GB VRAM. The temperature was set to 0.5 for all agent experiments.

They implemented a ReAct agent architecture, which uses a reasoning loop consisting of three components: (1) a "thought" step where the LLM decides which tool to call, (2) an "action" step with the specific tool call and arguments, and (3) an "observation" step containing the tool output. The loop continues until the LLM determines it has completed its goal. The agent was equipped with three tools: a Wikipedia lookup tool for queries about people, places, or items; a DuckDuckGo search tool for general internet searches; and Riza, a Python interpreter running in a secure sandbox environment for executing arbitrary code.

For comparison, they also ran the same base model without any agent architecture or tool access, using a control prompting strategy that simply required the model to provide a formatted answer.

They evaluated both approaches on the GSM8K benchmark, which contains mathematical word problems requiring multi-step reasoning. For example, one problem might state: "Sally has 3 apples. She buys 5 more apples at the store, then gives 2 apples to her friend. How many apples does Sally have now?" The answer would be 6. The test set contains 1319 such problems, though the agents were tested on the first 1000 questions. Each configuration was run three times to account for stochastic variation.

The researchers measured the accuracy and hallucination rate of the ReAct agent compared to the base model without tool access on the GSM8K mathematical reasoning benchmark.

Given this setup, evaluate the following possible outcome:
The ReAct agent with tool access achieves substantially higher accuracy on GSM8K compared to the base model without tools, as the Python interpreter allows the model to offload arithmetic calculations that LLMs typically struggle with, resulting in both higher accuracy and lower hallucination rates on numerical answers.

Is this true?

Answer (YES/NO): NO